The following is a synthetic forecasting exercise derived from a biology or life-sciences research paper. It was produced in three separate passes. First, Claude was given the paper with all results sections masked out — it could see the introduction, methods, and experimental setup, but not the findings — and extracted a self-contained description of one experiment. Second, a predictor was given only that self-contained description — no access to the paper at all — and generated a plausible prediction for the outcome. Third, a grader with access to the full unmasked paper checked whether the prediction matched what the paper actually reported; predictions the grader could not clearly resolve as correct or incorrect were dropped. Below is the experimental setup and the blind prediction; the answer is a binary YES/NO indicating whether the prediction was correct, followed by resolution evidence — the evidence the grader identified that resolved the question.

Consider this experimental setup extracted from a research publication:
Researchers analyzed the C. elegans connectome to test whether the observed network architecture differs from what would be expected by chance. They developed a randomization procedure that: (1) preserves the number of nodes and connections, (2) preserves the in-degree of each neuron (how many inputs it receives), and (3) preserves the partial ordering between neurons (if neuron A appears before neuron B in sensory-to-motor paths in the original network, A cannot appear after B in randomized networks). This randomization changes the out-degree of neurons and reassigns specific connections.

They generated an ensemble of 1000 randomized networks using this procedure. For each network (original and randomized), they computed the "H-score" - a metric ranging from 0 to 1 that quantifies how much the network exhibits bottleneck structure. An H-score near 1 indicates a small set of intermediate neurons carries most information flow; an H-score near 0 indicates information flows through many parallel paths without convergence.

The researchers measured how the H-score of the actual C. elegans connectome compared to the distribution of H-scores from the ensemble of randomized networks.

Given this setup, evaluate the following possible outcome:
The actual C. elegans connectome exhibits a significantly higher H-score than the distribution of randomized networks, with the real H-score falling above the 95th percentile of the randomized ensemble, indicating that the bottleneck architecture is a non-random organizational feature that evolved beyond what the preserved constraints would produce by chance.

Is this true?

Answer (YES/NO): YES